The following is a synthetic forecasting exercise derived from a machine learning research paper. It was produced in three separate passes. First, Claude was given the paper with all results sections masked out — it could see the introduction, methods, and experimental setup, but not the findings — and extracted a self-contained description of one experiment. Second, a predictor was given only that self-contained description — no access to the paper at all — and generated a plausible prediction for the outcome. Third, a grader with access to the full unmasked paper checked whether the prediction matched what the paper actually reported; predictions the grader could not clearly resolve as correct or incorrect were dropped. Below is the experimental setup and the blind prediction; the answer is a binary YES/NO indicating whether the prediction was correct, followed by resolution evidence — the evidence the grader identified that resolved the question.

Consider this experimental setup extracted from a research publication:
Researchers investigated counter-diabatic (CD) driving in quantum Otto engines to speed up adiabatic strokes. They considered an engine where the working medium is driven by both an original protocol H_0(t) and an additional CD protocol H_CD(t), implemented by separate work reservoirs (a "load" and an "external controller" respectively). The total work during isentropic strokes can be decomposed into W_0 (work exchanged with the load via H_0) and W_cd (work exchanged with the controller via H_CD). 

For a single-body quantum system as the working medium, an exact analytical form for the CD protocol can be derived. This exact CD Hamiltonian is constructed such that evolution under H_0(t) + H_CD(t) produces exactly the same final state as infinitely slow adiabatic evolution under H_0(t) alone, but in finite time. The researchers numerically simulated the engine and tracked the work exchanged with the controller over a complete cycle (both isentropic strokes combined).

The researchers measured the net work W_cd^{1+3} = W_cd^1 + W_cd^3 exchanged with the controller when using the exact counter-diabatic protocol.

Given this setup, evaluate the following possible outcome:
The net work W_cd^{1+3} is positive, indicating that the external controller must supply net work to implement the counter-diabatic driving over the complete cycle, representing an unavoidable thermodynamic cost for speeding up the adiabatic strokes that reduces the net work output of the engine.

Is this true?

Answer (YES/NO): NO